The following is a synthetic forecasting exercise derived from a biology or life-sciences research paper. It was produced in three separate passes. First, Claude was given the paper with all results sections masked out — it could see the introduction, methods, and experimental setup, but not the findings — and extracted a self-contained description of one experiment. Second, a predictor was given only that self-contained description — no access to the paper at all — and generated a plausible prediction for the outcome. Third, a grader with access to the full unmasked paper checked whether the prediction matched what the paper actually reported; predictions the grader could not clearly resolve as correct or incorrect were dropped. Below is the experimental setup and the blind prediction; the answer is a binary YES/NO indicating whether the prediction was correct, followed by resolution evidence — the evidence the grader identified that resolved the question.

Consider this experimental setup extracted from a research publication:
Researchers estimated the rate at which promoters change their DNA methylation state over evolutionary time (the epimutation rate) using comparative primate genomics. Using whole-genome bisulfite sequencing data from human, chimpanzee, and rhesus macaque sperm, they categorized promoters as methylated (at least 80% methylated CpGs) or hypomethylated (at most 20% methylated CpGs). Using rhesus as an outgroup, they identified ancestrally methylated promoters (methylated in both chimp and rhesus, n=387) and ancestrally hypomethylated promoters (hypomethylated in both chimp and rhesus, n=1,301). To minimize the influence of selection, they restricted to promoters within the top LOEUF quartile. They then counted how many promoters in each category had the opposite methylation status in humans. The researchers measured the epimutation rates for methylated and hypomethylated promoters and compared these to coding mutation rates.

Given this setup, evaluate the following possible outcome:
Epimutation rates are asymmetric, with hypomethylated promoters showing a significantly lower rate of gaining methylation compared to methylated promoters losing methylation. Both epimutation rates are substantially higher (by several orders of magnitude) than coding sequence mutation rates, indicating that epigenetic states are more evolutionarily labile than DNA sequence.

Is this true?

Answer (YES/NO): NO